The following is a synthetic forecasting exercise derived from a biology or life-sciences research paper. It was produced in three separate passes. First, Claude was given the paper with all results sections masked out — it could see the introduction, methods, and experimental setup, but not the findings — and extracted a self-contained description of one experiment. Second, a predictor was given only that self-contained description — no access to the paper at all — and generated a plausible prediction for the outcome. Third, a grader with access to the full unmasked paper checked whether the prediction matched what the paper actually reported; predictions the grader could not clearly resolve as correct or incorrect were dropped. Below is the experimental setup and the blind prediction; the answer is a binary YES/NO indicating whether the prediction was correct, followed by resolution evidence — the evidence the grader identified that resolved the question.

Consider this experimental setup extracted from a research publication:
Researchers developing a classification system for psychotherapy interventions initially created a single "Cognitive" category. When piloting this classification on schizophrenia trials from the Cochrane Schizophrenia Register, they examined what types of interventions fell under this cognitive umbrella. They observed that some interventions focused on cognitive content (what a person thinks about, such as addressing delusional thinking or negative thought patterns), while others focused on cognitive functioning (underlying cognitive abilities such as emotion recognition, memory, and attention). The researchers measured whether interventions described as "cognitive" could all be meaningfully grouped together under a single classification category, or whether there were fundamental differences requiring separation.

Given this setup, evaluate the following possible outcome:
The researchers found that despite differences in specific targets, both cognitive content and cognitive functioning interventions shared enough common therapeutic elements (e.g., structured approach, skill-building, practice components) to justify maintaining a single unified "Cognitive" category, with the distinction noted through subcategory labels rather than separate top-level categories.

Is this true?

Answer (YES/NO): NO